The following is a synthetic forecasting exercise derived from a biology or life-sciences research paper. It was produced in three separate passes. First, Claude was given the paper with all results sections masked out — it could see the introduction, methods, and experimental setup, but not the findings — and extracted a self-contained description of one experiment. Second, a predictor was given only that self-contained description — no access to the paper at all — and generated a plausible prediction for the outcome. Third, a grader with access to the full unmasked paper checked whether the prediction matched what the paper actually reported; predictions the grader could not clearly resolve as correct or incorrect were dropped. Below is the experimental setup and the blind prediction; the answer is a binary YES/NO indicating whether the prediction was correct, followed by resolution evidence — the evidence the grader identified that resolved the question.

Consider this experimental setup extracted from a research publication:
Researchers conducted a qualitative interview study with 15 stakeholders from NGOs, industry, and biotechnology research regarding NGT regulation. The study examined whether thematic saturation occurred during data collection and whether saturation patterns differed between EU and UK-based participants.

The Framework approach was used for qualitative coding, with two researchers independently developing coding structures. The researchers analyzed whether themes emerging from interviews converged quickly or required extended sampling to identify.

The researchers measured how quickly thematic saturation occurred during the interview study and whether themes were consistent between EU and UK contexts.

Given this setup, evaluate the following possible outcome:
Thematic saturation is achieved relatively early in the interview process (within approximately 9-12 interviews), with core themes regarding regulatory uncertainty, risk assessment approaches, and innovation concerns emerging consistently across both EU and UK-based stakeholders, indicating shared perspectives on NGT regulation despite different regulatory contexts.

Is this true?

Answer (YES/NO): YES